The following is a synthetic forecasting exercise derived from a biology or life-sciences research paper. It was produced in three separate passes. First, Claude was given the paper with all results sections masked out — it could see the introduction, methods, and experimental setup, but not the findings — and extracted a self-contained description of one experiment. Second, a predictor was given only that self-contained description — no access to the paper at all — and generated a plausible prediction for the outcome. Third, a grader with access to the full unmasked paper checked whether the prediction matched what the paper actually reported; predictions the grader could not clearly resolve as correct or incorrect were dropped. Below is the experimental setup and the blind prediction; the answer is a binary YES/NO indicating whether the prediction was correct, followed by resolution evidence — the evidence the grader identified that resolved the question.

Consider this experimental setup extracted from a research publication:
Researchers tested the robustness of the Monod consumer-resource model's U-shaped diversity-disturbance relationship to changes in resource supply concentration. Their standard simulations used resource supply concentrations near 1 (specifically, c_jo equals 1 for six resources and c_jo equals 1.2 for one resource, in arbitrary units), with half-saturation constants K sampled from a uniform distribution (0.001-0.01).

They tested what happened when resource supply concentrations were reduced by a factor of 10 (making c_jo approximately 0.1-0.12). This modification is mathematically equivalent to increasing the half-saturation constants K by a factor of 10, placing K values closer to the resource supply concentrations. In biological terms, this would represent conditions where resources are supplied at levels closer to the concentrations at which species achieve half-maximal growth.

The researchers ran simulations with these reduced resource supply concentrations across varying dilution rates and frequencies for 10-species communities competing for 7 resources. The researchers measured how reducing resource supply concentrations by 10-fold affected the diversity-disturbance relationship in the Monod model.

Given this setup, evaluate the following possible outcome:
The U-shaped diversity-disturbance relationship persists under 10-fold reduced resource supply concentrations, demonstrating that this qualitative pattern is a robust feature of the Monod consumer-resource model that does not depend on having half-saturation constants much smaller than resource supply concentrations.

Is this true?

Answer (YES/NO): NO